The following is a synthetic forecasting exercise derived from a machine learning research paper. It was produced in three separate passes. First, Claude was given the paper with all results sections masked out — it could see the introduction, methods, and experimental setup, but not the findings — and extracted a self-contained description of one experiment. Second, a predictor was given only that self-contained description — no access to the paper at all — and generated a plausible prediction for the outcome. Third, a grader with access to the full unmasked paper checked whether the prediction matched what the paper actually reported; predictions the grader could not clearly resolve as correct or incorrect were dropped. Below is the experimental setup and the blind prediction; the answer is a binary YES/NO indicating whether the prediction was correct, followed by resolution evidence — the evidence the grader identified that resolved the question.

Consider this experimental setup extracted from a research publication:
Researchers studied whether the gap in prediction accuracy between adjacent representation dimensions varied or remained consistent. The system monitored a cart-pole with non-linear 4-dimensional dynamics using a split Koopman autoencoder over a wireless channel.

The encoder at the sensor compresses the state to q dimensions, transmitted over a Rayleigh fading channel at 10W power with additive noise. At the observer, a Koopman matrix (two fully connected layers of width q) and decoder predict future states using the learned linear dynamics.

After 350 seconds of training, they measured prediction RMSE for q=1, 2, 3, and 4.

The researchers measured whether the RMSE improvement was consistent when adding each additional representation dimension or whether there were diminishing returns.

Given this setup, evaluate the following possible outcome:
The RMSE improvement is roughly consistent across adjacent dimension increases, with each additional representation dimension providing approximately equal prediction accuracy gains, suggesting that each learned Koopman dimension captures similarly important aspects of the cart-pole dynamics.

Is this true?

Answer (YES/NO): NO